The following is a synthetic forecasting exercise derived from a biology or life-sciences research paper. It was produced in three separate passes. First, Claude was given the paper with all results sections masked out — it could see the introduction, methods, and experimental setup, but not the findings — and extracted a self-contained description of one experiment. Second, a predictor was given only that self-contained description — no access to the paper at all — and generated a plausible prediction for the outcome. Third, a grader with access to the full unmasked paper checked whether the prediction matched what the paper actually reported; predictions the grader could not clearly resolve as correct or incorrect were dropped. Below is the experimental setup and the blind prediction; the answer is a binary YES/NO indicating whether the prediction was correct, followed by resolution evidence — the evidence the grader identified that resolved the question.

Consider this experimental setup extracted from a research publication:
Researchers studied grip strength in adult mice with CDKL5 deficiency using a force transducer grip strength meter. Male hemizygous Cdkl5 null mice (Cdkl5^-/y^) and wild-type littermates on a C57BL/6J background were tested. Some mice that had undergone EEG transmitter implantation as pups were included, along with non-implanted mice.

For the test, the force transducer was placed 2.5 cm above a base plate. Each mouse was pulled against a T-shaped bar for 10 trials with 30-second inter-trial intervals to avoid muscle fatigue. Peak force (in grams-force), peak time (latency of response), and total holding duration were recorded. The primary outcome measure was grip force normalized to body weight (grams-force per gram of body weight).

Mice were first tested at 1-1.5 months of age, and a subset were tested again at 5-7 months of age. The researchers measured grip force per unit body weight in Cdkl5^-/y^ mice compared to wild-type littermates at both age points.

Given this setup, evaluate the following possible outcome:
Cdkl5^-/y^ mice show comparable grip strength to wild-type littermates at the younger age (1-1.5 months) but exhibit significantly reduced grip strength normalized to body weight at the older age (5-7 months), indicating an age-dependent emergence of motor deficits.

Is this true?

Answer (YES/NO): NO